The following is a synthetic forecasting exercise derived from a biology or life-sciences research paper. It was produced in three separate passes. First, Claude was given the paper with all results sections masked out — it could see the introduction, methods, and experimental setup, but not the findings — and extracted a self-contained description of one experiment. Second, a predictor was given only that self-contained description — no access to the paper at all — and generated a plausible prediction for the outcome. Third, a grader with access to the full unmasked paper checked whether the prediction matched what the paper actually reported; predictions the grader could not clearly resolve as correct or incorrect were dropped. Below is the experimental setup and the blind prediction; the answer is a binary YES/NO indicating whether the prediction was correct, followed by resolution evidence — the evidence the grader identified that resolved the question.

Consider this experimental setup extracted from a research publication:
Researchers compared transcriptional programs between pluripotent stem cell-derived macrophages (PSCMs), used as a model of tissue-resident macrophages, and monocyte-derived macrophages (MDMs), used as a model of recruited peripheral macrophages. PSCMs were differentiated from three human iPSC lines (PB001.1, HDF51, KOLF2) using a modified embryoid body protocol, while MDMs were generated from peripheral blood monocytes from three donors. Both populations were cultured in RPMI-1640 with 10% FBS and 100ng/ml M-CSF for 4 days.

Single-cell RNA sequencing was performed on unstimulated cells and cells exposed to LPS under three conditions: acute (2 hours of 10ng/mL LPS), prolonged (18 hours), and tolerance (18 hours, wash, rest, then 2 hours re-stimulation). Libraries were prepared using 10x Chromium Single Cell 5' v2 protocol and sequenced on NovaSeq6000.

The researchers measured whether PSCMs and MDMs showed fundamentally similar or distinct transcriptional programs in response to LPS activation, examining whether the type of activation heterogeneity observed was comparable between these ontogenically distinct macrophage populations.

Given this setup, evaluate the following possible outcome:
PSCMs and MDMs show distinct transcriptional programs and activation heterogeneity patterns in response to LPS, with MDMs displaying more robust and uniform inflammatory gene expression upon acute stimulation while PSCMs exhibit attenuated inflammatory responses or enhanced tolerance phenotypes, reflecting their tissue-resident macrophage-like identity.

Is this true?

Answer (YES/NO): NO